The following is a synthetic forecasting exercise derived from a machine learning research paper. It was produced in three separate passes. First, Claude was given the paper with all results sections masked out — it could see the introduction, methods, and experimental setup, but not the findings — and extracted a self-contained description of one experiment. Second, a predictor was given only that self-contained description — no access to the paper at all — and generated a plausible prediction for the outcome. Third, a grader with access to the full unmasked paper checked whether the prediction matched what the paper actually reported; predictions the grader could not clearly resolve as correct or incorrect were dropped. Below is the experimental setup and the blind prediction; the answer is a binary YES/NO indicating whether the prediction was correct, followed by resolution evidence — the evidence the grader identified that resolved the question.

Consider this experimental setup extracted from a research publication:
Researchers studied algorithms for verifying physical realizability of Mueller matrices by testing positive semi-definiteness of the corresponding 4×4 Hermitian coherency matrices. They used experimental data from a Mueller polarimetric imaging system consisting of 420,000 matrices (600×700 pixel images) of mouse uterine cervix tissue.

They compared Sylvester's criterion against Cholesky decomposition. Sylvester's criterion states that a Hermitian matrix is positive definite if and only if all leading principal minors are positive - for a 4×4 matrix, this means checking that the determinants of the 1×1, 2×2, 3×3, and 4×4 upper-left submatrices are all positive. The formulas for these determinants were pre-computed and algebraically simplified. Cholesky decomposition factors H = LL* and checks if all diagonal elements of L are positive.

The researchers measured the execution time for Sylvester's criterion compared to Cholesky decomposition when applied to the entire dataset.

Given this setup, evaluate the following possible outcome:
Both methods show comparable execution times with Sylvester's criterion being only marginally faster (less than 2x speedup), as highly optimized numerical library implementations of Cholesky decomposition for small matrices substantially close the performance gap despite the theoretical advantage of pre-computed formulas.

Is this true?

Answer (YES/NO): YES